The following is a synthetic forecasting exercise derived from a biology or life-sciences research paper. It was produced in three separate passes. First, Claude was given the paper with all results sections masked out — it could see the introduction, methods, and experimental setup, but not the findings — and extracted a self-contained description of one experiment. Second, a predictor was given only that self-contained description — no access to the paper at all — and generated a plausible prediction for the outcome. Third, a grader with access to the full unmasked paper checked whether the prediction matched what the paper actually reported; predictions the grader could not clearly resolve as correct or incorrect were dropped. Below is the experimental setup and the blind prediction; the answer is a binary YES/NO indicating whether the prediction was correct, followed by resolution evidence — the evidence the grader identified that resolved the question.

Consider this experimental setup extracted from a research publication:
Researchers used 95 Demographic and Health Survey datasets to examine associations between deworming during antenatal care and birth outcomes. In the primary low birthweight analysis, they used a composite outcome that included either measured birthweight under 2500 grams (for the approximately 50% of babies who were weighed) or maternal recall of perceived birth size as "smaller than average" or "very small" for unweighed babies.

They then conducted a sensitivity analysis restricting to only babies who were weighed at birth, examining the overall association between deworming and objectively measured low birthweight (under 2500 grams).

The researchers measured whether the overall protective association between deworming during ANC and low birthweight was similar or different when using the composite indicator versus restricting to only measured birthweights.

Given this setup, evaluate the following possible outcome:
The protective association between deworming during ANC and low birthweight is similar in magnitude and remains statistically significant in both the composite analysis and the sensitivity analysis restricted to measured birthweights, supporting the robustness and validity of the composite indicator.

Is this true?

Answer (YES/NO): NO